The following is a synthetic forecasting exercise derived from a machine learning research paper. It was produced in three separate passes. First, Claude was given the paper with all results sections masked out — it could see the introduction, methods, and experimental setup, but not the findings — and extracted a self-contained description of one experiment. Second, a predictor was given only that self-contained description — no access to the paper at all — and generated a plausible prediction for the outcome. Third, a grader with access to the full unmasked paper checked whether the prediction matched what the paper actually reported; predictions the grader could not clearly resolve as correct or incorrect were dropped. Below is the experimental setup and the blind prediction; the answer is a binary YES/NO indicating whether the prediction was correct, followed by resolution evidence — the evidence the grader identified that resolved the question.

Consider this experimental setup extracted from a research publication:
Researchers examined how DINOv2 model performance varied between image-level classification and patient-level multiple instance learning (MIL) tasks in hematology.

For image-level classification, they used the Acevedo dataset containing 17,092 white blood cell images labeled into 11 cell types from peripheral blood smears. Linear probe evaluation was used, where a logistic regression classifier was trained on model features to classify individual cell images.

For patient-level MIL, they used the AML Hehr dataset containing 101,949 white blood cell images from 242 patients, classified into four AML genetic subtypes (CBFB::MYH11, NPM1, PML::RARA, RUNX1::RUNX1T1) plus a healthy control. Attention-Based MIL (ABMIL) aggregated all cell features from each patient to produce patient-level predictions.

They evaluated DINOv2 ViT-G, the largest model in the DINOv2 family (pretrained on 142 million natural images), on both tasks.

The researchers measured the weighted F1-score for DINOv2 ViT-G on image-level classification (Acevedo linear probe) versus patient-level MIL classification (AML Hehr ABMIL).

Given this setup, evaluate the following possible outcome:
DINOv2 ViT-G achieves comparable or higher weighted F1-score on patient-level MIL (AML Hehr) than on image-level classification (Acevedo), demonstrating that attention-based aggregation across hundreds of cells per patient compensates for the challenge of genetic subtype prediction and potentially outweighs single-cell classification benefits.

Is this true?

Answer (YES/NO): NO